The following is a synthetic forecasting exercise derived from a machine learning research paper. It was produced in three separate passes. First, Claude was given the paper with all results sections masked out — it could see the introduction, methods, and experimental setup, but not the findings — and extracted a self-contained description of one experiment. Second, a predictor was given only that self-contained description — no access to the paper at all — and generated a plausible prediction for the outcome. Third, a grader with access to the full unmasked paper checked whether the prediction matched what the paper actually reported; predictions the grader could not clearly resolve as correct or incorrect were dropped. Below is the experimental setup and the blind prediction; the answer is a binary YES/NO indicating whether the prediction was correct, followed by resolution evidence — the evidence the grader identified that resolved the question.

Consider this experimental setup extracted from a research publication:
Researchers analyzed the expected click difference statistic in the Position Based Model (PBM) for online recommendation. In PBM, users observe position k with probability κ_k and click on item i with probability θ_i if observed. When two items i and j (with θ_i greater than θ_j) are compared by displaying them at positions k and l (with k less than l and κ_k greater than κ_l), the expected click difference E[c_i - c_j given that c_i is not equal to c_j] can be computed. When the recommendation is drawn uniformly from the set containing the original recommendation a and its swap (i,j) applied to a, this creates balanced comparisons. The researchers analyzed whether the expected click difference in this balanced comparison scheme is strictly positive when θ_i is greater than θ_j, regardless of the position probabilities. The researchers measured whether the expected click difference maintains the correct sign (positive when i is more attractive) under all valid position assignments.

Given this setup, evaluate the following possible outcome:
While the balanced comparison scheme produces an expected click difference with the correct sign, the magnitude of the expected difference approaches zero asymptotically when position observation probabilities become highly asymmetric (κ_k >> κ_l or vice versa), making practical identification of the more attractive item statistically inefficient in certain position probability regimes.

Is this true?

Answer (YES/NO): NO